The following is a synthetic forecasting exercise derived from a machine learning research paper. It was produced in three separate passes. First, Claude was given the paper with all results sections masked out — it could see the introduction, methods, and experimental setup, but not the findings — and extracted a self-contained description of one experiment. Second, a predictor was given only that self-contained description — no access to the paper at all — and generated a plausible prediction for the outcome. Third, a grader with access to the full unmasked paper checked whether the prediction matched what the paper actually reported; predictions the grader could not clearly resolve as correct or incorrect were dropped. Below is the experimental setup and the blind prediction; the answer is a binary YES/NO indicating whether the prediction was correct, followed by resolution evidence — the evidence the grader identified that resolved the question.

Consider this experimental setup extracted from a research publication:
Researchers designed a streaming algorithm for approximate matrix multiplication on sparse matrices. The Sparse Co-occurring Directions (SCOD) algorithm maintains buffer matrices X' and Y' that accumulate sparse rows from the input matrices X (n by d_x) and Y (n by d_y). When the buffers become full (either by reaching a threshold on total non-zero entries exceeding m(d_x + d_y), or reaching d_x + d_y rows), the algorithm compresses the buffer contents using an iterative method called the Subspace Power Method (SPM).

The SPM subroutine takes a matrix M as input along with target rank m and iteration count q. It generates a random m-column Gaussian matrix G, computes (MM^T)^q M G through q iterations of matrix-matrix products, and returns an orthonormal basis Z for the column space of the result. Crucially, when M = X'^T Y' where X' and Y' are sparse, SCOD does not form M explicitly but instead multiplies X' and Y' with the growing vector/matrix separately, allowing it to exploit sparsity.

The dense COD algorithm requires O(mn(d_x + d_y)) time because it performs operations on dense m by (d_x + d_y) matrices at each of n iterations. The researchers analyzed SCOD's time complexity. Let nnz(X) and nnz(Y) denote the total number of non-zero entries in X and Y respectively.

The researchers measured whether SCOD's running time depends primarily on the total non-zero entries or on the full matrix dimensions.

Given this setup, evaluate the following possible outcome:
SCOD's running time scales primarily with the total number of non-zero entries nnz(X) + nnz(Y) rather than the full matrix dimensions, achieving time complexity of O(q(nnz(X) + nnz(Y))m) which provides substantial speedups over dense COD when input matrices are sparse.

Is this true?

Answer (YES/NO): NO